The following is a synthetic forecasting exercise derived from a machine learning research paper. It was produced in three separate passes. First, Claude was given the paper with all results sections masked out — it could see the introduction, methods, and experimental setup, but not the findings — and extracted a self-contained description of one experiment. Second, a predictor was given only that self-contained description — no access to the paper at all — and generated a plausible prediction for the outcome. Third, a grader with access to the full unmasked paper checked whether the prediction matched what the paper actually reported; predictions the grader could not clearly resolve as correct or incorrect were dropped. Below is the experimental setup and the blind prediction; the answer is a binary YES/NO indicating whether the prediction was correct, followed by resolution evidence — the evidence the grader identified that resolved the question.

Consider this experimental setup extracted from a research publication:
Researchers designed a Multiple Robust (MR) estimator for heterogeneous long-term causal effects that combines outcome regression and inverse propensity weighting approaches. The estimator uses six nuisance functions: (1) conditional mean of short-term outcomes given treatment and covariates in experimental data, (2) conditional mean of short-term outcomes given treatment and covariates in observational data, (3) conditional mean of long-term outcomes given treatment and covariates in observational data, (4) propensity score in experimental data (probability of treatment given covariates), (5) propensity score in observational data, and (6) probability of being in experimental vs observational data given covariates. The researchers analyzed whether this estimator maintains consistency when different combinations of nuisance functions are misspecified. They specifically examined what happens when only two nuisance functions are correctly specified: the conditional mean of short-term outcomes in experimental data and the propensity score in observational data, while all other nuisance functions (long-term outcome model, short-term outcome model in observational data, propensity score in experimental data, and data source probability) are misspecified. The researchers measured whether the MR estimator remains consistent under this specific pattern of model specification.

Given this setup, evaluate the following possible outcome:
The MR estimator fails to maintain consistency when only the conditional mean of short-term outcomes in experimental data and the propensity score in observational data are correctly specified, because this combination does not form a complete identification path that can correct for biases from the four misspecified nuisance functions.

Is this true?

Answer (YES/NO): NO